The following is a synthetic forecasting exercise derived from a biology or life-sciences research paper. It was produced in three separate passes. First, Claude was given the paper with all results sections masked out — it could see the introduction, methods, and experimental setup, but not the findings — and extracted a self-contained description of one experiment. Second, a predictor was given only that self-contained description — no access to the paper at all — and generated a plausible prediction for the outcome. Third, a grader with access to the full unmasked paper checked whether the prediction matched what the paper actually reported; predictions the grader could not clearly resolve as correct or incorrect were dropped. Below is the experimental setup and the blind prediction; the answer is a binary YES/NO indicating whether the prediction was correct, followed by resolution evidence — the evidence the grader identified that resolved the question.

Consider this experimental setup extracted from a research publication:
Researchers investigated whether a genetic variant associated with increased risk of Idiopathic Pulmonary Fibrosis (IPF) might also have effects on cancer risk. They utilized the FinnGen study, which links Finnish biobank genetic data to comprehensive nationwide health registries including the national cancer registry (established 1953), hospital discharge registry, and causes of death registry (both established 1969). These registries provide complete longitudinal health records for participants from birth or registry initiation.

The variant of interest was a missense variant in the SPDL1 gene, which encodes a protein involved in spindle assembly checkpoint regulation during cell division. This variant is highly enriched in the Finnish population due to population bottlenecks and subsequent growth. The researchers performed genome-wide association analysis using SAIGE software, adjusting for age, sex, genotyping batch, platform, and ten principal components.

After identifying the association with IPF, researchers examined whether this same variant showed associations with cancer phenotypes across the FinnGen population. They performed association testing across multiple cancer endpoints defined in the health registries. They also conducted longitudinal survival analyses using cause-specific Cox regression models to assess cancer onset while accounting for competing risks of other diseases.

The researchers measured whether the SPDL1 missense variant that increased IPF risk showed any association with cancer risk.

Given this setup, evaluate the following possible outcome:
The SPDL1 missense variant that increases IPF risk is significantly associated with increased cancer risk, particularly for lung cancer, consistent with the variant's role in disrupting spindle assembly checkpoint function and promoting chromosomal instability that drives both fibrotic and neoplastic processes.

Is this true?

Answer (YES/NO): NO